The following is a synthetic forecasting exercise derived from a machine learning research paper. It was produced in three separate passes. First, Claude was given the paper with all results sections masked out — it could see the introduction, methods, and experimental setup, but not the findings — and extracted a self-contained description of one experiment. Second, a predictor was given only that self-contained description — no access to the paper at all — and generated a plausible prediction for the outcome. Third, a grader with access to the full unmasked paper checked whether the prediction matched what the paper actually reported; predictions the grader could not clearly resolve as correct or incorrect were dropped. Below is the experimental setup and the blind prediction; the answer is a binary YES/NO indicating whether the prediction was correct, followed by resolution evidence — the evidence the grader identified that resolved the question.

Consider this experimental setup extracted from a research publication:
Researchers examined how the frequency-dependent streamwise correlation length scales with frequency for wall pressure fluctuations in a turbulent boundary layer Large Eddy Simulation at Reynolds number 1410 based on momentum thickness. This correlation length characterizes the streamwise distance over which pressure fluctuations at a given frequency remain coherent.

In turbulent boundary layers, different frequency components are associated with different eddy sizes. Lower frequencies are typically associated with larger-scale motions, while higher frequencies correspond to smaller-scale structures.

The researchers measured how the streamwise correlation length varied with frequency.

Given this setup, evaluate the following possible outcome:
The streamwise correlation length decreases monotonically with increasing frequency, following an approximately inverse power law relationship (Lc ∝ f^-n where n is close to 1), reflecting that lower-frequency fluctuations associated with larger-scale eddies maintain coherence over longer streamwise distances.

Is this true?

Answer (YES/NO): NO